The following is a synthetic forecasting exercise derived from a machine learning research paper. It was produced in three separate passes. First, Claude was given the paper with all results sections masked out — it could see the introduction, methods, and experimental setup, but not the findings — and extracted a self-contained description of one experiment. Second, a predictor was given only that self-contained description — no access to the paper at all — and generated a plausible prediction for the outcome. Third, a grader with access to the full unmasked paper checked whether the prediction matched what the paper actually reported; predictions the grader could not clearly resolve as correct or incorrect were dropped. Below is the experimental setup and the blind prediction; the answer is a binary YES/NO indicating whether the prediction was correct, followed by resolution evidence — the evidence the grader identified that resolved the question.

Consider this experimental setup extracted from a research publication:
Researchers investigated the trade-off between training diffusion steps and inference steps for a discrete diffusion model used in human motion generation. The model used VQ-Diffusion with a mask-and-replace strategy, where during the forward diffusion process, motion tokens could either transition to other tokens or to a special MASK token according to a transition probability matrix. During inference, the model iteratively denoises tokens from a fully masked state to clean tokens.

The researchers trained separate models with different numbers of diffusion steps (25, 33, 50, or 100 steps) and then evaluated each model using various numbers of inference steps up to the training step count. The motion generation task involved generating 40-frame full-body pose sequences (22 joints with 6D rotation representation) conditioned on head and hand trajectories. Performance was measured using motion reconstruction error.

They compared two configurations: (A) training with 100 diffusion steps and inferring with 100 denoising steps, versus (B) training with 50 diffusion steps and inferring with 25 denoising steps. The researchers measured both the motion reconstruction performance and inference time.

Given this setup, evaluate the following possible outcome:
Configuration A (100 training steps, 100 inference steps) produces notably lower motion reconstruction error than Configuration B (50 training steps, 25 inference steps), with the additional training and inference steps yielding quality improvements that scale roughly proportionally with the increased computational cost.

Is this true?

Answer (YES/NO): NO